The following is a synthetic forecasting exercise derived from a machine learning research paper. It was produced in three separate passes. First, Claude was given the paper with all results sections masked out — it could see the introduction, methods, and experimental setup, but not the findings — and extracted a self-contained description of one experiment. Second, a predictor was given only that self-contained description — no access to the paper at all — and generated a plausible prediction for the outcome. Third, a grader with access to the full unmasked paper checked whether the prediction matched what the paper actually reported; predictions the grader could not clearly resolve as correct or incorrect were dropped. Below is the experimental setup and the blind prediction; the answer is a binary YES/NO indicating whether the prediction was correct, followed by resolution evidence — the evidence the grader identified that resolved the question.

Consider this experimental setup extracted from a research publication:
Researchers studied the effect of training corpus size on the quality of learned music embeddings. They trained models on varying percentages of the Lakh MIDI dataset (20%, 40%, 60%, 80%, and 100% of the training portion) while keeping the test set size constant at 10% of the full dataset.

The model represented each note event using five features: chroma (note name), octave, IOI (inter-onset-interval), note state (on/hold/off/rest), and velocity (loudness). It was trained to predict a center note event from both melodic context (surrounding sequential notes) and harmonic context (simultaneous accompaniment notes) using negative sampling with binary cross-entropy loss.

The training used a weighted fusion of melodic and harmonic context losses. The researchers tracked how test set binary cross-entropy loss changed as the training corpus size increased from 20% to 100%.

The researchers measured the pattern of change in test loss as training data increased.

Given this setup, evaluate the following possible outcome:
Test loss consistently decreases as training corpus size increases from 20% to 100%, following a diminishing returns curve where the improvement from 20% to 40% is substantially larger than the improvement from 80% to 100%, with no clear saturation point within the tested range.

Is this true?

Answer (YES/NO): NO